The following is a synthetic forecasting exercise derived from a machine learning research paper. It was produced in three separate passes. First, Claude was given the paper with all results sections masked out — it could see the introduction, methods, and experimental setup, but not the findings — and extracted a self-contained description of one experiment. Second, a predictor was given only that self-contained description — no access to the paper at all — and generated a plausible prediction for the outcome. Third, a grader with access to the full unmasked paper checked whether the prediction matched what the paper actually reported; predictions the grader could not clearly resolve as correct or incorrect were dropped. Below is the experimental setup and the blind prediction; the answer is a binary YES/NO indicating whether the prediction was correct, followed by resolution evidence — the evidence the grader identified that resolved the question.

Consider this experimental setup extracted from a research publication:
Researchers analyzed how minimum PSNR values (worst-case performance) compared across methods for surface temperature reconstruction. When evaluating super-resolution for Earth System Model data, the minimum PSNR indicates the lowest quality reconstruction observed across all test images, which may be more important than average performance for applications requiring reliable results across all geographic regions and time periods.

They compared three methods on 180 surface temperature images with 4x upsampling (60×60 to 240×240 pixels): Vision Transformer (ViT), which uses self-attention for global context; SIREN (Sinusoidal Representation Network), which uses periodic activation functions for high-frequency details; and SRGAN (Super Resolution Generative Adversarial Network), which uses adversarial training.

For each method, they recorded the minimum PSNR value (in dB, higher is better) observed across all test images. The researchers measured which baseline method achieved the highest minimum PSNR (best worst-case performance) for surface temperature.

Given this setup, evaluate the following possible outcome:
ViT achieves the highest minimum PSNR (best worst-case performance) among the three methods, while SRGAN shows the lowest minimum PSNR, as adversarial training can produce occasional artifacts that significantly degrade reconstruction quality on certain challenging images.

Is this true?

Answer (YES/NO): NO